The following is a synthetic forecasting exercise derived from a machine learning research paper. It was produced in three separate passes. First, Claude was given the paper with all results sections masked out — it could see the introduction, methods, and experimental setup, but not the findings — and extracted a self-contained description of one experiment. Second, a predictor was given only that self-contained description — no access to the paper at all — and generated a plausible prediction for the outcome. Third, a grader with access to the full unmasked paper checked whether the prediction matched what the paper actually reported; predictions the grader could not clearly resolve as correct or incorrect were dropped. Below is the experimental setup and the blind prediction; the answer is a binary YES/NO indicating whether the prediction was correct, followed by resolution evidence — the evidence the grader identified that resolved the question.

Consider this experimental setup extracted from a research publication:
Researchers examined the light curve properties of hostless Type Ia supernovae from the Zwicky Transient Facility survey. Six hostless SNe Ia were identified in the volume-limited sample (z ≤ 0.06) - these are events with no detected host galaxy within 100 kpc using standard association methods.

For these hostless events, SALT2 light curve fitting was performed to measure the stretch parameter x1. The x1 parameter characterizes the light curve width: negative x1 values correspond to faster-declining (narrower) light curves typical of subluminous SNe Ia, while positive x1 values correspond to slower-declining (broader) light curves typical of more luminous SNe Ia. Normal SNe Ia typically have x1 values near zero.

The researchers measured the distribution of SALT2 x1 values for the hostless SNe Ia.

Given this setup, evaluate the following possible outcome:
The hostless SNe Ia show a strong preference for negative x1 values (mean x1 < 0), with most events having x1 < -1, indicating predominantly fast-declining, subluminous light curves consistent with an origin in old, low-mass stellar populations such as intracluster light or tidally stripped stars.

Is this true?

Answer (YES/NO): NO